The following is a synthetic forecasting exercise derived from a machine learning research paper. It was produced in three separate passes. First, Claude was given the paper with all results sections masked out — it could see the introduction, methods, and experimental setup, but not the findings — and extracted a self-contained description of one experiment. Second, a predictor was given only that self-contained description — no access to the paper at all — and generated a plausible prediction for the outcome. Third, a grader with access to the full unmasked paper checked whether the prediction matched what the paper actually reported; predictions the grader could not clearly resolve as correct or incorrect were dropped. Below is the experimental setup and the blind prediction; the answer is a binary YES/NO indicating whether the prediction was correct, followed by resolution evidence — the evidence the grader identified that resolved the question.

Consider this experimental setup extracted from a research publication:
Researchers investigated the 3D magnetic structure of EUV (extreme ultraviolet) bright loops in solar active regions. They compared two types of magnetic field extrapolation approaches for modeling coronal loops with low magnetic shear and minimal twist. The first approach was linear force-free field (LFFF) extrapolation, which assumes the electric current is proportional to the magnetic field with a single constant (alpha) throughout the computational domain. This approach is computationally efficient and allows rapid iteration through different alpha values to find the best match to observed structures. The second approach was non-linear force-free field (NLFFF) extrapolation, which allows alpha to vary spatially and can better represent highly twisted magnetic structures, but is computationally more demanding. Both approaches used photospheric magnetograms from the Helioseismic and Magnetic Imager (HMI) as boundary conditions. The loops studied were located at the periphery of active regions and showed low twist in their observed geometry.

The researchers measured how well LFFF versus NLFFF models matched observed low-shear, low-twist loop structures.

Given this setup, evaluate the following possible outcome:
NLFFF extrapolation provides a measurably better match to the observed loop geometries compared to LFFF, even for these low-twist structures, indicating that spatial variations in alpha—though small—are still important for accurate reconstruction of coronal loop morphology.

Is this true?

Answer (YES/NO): NO